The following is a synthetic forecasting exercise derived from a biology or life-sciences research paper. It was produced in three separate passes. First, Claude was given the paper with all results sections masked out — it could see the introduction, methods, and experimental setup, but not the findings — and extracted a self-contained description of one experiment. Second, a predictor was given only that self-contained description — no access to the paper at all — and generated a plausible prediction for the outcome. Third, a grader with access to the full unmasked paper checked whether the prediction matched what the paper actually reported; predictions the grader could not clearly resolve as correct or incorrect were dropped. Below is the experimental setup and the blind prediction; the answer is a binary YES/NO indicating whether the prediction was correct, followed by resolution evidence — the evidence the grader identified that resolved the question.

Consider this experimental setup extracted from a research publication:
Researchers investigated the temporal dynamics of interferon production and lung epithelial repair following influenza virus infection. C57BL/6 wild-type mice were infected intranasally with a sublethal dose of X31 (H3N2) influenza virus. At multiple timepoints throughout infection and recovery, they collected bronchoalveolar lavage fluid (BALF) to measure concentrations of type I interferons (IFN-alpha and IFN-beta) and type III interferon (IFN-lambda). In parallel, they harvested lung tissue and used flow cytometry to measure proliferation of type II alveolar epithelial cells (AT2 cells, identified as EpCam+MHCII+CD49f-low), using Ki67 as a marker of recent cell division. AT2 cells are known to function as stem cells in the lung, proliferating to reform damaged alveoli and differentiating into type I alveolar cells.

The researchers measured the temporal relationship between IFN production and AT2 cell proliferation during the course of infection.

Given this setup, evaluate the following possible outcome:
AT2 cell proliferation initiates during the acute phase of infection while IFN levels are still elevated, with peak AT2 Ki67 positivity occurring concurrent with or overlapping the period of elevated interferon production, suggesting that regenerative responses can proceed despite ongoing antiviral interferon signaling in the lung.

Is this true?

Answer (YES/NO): NO